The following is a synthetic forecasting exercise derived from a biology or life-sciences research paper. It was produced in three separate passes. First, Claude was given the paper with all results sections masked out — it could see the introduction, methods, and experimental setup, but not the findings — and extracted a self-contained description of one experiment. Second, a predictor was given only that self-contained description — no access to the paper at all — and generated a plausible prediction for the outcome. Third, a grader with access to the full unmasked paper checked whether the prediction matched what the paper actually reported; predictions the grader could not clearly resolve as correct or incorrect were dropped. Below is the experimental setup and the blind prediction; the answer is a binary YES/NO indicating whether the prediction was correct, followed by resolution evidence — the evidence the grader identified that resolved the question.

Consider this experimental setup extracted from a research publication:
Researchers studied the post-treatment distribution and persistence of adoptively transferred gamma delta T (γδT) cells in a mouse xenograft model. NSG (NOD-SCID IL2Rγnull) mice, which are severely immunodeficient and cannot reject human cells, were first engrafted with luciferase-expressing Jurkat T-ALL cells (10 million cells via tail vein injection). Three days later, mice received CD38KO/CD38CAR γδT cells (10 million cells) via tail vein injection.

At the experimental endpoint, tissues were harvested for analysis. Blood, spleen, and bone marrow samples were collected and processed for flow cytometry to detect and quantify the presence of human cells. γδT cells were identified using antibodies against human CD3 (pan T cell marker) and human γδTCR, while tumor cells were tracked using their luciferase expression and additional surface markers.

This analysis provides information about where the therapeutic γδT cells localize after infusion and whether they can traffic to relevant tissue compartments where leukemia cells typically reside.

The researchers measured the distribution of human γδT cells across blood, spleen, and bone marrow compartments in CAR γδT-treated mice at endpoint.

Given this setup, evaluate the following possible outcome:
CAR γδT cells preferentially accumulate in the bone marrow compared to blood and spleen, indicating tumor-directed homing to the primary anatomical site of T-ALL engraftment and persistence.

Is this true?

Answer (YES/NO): YES